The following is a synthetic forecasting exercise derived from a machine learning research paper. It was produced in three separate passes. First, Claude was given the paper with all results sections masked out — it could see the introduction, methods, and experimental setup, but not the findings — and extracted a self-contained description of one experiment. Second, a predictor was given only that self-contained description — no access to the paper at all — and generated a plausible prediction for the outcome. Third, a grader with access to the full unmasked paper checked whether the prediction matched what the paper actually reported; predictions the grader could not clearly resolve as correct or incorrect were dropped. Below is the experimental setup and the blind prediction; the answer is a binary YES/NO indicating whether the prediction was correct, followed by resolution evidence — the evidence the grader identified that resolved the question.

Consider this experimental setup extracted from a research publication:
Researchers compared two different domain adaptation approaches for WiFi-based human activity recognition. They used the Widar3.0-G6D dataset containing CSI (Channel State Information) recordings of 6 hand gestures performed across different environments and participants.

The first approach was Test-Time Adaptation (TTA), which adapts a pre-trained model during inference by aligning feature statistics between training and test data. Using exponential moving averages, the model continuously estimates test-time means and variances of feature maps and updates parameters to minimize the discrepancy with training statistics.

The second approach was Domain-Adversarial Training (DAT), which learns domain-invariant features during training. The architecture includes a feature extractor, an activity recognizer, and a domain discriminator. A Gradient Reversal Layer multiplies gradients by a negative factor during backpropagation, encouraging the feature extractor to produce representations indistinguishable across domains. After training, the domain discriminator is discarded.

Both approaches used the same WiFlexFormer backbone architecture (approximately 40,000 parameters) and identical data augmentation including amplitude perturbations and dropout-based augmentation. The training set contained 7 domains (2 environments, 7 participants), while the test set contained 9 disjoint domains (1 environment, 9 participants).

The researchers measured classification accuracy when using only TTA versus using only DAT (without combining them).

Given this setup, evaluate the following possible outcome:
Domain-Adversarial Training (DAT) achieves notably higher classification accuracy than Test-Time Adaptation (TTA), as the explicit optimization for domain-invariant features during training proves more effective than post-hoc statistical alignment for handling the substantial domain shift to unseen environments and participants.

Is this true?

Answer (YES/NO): YES